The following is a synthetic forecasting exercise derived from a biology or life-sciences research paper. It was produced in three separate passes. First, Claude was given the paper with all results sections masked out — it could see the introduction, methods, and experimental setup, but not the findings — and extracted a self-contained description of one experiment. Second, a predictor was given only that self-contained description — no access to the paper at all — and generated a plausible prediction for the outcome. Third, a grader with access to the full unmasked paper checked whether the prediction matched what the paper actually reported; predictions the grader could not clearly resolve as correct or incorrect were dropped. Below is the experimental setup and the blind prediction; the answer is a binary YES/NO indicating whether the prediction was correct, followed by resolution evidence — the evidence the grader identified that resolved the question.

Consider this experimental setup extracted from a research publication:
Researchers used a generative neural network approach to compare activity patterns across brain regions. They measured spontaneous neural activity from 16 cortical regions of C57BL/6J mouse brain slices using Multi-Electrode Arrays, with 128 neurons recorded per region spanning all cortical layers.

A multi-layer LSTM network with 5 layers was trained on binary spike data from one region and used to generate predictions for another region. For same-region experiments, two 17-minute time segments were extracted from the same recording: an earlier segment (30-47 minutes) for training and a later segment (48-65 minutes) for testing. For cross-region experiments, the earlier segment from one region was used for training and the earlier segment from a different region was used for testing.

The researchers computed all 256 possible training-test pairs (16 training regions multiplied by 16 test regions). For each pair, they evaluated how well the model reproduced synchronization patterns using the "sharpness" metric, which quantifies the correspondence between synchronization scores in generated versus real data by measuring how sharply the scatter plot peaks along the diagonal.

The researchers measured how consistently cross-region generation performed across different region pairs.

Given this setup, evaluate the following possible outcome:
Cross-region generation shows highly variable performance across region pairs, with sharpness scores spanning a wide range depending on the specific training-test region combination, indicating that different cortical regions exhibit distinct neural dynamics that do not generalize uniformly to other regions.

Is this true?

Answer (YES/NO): NO